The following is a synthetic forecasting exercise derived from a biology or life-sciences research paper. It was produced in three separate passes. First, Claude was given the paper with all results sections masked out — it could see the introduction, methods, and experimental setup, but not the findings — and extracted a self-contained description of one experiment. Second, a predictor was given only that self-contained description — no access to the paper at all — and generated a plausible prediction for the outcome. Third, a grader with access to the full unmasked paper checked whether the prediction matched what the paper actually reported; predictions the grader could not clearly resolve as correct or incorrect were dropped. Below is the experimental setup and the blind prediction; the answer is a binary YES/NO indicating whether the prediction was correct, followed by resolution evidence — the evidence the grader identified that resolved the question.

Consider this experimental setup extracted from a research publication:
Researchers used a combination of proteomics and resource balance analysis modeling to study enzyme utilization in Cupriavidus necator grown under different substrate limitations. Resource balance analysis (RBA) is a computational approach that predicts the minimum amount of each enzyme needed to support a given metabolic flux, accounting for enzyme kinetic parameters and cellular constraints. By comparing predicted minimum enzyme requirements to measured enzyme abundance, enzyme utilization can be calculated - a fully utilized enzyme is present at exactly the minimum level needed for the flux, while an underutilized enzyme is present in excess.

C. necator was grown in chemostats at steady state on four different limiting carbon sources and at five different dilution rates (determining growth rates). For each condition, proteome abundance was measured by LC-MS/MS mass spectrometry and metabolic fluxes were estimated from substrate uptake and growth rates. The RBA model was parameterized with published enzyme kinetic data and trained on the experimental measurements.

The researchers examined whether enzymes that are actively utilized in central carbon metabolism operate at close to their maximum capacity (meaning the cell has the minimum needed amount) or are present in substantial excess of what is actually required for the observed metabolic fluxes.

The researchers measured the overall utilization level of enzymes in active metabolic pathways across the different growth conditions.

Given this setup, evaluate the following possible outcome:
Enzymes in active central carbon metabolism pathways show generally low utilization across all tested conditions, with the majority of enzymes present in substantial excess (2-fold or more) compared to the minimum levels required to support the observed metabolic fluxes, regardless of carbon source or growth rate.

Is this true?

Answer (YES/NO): NO